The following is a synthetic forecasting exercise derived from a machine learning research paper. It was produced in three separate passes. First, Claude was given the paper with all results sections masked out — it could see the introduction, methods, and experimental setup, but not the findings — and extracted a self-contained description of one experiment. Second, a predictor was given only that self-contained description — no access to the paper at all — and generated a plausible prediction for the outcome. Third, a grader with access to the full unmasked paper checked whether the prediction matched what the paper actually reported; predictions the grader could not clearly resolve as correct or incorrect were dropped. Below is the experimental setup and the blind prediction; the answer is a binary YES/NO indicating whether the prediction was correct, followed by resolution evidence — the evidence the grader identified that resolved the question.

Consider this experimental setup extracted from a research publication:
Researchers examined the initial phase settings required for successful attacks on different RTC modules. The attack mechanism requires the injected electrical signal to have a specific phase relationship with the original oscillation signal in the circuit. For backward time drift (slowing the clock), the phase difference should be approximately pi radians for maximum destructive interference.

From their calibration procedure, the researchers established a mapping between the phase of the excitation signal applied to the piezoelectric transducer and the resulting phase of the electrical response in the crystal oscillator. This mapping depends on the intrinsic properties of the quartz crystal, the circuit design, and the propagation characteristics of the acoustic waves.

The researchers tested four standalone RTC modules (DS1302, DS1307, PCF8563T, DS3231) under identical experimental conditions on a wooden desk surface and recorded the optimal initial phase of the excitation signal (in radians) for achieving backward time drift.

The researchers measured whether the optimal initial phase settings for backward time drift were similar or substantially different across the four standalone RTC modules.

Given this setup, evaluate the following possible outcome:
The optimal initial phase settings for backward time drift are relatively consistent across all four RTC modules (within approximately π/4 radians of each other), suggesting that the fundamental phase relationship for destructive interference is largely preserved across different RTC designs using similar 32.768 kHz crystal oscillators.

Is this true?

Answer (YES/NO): YES